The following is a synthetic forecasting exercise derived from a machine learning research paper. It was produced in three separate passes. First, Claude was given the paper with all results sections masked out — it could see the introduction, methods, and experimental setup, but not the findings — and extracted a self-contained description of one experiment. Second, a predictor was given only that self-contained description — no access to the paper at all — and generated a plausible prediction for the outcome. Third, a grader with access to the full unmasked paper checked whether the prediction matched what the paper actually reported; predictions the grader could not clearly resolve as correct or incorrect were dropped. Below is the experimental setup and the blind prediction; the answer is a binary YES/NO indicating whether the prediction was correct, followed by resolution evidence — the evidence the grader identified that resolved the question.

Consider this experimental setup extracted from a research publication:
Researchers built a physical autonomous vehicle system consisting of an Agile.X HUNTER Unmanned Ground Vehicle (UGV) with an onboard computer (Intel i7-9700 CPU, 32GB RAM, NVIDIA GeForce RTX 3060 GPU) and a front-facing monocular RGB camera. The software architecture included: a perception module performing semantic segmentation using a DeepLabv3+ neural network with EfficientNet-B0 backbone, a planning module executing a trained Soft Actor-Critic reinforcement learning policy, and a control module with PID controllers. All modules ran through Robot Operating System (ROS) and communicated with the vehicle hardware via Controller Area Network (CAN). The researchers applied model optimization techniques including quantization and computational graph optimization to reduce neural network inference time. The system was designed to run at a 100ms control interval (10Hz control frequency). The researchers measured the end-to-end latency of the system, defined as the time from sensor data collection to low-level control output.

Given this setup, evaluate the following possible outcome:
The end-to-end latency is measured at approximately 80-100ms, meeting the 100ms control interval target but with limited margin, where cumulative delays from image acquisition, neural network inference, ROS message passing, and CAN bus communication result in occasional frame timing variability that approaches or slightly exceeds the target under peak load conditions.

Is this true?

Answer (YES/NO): NO